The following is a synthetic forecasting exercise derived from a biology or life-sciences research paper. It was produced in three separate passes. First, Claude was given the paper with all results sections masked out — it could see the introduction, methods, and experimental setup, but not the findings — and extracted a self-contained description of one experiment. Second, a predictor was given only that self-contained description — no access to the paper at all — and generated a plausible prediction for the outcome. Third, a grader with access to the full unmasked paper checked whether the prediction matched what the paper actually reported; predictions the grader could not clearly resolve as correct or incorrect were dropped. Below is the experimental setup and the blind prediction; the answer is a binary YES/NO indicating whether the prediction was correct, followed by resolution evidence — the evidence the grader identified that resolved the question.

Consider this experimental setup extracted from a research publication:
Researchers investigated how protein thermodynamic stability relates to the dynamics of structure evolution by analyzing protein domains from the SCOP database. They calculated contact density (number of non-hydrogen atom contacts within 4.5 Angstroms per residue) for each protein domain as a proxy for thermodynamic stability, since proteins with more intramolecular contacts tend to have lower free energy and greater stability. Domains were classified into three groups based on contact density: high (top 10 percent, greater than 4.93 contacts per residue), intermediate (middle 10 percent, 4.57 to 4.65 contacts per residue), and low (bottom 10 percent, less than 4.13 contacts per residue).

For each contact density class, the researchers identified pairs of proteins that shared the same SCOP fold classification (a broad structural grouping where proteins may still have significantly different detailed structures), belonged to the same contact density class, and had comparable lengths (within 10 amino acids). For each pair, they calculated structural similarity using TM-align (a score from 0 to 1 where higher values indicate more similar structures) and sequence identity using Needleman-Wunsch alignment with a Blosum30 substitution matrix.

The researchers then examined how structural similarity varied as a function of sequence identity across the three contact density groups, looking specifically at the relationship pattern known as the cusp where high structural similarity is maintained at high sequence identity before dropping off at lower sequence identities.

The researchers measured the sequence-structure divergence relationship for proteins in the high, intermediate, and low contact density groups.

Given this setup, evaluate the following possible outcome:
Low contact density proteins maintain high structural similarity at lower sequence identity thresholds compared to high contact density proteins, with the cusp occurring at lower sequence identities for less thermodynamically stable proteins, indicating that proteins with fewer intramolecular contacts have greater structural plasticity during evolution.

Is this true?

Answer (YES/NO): NO